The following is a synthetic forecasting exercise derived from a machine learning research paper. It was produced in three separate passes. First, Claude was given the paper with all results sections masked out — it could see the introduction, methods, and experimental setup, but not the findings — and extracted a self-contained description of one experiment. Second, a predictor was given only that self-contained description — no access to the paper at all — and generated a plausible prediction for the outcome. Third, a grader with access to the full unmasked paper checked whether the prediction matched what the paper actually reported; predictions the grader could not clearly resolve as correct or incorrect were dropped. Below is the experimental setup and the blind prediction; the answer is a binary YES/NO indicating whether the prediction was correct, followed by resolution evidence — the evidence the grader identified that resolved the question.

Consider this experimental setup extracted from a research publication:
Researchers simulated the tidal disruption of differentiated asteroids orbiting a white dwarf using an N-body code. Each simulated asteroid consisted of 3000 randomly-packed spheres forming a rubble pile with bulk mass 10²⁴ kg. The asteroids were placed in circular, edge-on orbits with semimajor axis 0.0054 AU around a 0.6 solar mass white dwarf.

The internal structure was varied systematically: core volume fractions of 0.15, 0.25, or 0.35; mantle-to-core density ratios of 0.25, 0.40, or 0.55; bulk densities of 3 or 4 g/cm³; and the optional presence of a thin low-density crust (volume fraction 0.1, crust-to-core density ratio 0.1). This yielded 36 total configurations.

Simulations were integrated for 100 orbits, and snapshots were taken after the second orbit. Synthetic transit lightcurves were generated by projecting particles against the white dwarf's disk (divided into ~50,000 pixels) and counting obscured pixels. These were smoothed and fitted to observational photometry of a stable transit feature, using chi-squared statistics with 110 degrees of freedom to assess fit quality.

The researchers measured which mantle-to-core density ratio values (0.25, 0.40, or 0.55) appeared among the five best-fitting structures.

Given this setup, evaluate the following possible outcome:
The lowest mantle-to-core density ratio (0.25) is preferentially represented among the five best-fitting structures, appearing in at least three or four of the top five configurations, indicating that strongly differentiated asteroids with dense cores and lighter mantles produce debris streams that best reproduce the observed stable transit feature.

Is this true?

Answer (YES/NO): NO